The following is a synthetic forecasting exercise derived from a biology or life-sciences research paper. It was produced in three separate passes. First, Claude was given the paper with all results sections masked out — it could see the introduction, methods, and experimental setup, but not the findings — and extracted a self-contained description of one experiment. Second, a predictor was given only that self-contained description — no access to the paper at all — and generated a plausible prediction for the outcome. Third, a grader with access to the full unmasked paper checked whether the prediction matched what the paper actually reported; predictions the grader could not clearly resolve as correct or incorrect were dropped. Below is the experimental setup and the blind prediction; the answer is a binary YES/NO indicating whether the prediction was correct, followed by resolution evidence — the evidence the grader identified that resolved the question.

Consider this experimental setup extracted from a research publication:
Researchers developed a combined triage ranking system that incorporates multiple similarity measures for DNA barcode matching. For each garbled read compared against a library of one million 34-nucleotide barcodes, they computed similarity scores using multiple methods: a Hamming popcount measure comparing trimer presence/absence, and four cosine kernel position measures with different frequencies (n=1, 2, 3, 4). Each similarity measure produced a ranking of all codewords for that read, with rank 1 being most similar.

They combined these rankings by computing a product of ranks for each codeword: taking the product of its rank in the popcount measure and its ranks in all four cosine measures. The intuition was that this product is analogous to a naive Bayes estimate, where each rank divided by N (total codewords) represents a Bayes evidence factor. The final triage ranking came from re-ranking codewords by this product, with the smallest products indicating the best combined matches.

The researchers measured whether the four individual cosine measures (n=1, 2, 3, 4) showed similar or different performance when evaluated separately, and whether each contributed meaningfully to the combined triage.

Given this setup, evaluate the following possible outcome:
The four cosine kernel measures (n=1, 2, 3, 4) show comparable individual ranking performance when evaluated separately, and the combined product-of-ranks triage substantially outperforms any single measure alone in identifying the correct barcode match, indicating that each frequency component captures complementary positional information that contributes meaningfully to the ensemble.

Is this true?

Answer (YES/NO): YES